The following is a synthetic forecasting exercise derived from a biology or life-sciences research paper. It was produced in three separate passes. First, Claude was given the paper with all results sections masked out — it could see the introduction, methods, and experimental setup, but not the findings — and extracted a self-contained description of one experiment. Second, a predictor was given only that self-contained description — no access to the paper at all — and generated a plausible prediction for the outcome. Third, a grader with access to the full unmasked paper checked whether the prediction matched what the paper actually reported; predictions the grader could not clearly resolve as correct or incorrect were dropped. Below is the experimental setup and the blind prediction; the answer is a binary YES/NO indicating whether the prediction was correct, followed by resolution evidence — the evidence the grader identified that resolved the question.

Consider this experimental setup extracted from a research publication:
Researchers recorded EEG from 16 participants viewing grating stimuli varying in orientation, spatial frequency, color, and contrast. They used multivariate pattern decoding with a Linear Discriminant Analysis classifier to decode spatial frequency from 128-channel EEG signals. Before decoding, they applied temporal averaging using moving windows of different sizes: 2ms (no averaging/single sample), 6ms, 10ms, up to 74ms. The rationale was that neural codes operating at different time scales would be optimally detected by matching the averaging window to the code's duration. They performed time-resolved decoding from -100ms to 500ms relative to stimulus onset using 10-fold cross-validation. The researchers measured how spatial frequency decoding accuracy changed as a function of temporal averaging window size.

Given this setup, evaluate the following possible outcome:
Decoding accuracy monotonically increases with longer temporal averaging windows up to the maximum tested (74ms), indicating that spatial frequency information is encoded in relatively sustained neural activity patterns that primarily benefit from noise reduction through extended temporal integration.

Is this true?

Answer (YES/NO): NO